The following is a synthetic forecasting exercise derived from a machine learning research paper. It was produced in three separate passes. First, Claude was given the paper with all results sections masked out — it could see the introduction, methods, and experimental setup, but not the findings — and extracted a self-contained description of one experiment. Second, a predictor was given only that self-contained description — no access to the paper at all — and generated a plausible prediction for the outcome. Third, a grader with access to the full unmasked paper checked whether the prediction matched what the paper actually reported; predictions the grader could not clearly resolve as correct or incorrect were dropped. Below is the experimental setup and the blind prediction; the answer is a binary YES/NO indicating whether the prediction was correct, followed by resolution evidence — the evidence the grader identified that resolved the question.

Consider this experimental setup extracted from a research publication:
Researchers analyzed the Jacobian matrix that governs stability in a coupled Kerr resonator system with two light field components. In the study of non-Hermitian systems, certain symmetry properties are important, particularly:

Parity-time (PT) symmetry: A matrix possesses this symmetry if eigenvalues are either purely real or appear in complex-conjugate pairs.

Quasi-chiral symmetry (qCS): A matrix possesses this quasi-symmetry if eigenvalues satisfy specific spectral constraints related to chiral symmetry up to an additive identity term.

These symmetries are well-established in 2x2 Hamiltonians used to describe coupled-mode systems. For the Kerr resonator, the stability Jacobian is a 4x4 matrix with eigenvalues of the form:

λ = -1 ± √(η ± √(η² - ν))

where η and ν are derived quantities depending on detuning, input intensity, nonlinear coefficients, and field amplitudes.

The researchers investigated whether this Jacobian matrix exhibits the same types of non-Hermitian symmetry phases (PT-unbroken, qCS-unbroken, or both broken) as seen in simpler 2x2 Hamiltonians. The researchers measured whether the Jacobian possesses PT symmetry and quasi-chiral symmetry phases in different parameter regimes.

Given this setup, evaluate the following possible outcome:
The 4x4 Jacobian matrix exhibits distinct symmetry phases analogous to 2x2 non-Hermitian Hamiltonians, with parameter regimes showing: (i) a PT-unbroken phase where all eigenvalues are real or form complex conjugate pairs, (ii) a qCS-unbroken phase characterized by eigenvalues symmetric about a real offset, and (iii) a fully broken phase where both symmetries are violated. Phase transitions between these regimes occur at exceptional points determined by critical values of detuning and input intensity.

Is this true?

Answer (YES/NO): YES